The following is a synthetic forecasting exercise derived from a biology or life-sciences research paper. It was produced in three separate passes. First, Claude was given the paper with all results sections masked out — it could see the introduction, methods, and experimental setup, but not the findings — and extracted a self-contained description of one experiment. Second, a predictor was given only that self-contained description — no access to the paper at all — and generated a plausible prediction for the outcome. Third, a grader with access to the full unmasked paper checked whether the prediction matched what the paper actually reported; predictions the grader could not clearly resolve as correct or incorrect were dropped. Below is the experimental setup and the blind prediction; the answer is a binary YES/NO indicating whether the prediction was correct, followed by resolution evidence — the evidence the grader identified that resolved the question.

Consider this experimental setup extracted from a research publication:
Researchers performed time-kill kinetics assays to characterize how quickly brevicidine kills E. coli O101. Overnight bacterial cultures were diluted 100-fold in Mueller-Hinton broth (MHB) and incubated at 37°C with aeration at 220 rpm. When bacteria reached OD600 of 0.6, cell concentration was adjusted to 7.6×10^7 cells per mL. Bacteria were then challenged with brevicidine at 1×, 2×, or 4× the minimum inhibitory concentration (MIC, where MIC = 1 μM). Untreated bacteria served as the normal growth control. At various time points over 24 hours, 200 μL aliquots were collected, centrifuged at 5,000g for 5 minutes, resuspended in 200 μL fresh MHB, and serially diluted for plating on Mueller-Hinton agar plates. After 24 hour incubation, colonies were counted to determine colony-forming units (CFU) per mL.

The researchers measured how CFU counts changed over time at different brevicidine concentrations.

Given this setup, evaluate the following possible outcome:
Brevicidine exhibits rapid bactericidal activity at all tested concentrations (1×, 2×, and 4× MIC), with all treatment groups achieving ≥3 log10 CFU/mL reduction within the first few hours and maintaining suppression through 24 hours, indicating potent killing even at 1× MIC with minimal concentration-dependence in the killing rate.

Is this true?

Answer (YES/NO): NO